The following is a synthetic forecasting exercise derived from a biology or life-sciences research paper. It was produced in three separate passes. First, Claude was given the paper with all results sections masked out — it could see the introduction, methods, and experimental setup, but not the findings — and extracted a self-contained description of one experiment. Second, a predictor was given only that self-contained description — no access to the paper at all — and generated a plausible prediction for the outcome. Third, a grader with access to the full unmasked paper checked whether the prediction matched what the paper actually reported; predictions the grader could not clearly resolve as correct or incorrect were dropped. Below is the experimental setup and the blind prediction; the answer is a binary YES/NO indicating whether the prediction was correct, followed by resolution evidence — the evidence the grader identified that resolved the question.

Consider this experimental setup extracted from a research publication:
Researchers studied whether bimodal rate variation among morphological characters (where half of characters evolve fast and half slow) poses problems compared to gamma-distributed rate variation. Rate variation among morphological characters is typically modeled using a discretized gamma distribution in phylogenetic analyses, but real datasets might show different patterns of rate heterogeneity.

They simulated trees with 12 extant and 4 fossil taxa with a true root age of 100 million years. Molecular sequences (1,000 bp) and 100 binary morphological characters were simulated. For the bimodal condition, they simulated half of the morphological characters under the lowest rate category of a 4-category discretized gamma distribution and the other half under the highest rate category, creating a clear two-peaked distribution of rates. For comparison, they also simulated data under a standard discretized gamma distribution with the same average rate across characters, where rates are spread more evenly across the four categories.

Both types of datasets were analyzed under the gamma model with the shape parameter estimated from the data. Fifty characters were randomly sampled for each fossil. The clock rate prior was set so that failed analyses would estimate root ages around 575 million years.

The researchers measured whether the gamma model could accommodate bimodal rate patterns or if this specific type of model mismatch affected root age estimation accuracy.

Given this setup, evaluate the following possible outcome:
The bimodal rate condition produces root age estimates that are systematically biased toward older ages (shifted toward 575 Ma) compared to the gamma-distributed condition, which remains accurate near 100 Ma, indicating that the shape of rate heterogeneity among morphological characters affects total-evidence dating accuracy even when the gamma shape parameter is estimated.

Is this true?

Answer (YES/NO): NO